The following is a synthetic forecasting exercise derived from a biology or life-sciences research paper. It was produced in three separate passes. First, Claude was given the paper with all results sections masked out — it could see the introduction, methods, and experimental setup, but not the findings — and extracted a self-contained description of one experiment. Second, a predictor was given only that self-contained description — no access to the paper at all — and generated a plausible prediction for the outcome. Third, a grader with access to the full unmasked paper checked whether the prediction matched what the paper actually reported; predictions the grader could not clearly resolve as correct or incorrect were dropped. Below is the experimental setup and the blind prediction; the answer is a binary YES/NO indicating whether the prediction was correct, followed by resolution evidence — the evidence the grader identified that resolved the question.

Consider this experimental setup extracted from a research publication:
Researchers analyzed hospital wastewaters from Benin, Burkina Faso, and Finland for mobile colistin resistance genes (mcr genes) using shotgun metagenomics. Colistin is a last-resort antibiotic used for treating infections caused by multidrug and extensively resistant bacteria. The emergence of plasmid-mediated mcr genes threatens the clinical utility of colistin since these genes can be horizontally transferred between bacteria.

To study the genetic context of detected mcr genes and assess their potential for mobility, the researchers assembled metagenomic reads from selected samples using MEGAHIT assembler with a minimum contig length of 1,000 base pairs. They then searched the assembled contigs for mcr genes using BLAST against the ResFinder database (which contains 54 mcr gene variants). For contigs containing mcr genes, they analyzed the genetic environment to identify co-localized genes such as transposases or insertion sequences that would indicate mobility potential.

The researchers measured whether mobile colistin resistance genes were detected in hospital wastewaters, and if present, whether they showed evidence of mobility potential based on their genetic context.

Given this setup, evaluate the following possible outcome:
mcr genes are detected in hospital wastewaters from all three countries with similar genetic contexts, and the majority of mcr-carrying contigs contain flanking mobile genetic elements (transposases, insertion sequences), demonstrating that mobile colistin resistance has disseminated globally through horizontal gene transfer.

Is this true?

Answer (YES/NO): NO